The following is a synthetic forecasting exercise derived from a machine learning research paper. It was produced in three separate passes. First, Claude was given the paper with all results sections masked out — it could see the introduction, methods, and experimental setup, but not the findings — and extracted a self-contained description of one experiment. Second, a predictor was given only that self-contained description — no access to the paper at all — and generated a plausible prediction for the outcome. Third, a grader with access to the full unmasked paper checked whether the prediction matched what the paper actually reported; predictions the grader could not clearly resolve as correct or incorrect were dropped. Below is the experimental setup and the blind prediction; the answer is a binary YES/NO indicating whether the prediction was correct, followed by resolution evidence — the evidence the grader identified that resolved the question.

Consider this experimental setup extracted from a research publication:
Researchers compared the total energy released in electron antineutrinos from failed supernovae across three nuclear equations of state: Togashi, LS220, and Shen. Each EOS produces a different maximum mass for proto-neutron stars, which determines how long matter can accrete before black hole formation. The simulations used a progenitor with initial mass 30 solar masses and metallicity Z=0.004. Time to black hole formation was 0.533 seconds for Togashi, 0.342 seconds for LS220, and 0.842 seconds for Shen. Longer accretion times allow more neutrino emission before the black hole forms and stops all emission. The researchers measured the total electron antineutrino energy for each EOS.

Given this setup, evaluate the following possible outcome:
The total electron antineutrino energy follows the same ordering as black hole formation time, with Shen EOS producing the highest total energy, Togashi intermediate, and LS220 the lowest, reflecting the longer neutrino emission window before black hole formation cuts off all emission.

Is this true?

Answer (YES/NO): YES